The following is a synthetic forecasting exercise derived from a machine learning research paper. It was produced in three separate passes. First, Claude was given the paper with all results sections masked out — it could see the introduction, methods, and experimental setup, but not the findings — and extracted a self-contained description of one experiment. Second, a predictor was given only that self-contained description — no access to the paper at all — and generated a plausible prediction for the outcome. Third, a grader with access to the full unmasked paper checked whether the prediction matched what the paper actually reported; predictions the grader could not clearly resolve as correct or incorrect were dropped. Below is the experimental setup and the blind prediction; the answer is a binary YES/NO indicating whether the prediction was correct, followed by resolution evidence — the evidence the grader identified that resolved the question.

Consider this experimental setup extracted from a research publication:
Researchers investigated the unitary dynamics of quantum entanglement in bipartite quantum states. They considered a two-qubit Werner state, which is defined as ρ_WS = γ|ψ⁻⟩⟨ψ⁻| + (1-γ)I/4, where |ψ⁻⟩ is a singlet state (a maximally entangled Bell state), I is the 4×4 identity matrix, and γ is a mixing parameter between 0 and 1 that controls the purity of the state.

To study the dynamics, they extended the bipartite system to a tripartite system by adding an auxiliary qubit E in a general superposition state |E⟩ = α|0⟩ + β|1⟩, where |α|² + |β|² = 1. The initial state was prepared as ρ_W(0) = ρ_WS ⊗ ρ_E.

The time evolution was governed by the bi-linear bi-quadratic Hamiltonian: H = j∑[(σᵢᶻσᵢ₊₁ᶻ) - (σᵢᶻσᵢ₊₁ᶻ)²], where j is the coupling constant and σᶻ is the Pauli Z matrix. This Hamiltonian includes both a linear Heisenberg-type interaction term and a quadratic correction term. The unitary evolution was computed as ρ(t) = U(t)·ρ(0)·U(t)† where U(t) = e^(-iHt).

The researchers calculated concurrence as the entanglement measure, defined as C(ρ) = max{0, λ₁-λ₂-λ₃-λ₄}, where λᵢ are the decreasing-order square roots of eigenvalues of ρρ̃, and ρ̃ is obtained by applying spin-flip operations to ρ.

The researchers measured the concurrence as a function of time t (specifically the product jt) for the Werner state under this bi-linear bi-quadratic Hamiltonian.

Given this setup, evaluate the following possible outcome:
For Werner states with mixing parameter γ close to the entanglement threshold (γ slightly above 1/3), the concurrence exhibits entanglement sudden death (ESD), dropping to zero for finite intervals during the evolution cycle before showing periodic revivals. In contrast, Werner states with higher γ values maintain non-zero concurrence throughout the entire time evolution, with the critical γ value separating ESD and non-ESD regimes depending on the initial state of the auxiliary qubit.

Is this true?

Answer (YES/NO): NO